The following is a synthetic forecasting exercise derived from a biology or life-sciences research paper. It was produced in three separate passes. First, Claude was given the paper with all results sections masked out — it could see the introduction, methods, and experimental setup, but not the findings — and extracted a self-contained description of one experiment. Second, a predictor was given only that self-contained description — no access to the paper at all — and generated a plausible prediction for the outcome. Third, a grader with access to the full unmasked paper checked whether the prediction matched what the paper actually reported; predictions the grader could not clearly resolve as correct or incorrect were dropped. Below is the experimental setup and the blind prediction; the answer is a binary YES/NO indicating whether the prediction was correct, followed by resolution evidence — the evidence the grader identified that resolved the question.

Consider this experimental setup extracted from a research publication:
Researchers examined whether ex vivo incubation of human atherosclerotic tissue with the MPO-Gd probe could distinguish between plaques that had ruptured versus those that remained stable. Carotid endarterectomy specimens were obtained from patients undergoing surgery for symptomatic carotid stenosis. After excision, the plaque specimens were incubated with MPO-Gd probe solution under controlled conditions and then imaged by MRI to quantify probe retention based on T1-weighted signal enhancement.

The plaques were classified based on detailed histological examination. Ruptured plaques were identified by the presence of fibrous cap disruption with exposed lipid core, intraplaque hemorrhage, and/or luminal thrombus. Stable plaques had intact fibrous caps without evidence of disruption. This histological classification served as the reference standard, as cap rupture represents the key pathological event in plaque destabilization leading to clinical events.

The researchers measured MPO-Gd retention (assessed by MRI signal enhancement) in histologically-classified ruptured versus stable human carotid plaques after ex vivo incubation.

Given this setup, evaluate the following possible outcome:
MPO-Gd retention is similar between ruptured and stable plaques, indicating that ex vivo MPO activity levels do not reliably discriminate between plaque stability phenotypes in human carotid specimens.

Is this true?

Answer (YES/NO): NO